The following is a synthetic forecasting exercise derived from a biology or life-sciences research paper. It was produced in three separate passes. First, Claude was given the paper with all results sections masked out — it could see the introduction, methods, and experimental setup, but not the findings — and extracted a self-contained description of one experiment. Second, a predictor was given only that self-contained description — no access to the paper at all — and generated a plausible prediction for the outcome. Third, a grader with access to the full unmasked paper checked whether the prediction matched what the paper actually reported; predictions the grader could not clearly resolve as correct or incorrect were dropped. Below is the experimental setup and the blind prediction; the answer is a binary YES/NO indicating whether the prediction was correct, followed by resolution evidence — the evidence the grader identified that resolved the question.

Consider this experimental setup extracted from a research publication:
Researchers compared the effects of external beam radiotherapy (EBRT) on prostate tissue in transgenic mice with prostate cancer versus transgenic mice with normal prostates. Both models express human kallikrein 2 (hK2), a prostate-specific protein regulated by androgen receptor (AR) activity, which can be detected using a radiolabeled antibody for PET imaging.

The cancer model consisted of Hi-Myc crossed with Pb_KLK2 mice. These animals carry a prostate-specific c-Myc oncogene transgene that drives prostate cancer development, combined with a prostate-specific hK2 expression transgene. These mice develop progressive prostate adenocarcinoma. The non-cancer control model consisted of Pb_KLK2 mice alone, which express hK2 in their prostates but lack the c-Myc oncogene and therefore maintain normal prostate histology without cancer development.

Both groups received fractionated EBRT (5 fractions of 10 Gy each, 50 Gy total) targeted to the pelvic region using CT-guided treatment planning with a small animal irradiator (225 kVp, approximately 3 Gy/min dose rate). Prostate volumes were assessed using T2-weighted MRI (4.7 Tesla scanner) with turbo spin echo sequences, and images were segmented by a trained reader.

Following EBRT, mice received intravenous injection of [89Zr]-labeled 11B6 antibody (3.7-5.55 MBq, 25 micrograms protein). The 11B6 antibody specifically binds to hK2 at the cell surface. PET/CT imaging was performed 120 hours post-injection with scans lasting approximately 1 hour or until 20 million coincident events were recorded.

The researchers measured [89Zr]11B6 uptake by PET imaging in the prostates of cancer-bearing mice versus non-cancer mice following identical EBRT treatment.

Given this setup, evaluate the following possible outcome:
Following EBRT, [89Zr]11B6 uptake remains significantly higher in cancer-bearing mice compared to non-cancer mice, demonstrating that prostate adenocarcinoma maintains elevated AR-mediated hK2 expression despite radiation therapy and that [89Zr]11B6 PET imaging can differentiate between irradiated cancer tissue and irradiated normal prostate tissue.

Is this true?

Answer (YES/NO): NO